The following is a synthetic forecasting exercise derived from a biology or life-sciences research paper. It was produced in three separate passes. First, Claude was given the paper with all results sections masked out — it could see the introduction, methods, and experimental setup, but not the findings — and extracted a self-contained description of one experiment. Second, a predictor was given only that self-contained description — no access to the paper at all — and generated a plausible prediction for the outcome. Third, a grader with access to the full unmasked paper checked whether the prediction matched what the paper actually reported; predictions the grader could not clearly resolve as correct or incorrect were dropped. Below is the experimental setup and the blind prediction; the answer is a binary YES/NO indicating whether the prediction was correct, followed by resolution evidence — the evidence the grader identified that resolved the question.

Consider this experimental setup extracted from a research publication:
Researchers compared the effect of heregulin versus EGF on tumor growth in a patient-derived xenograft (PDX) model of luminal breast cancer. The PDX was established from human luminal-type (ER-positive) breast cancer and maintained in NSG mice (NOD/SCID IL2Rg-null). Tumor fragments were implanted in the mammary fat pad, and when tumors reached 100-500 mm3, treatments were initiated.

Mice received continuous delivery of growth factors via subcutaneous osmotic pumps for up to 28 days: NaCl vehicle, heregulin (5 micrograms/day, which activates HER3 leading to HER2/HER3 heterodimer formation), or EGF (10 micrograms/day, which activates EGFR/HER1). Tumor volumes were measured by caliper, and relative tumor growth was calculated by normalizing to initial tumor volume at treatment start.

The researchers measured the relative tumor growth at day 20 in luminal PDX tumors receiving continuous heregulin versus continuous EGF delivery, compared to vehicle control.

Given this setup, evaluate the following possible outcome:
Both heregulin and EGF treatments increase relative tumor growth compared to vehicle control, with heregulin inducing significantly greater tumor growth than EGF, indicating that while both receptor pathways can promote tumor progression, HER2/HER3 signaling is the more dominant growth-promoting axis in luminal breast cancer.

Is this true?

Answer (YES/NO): NO